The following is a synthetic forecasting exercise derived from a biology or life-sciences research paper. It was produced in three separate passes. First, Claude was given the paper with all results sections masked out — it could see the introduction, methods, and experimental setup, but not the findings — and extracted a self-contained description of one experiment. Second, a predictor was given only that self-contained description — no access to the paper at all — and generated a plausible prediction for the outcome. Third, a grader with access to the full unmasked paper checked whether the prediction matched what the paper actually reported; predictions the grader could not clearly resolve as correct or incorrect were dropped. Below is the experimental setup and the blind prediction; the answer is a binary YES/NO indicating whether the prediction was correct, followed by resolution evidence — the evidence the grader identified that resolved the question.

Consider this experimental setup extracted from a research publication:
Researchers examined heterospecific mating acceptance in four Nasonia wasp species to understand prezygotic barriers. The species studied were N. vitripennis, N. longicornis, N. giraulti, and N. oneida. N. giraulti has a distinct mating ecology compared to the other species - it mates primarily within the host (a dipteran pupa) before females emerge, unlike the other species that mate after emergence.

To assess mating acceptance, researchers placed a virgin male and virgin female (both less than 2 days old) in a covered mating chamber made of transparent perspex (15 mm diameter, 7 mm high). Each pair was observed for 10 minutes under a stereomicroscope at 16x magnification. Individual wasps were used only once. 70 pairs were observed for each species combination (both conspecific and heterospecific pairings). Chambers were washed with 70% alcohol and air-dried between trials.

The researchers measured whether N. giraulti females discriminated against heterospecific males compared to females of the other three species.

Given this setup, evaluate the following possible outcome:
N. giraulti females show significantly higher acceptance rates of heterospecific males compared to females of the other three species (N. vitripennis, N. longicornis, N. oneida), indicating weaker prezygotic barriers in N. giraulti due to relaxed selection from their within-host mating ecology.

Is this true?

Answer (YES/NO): NO